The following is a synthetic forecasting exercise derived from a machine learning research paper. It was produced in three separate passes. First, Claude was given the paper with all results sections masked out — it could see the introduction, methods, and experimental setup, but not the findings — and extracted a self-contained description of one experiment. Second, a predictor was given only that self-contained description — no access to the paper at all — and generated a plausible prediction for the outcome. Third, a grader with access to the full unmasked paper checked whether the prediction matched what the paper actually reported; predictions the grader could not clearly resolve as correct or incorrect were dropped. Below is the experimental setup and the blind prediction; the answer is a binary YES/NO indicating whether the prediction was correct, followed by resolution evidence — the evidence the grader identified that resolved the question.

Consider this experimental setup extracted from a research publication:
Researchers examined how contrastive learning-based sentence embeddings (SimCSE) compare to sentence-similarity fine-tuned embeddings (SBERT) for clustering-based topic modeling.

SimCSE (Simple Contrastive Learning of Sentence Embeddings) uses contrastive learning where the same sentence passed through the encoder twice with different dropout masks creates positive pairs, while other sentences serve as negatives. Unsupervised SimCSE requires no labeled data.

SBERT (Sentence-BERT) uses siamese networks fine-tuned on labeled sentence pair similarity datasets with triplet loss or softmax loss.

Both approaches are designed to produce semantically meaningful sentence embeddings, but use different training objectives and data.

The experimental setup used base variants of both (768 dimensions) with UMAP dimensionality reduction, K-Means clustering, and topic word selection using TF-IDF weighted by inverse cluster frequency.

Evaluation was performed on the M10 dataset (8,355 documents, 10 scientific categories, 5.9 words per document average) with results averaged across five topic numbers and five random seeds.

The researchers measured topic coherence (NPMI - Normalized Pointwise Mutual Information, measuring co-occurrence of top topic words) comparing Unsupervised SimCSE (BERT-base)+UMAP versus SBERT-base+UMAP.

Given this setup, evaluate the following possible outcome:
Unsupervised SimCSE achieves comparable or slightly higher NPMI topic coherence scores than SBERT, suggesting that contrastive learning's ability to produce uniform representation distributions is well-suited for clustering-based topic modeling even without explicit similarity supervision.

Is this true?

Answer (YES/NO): YES